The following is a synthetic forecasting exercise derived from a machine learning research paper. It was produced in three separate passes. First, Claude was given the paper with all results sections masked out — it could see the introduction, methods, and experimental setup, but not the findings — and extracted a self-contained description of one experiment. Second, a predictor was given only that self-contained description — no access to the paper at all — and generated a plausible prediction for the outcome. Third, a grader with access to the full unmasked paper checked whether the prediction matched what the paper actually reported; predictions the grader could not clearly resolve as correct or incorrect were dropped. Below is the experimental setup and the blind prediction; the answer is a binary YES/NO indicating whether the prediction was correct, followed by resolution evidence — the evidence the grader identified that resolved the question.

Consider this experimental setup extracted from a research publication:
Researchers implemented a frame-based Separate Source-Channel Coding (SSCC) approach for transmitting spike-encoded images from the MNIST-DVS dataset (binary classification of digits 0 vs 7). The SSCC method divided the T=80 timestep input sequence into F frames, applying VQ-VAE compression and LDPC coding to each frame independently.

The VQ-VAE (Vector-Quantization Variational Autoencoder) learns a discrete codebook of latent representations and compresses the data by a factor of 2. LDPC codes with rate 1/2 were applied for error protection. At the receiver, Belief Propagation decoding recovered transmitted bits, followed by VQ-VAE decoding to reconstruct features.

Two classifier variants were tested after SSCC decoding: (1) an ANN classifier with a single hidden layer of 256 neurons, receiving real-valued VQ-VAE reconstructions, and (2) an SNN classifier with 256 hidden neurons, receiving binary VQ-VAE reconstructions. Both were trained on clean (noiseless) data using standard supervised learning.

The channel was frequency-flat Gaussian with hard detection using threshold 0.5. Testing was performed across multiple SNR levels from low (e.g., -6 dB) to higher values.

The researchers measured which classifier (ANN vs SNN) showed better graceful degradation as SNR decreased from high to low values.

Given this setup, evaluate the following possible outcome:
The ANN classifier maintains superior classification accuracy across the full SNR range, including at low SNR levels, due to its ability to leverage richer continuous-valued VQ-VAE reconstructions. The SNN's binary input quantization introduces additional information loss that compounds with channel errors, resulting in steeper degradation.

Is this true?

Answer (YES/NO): YES